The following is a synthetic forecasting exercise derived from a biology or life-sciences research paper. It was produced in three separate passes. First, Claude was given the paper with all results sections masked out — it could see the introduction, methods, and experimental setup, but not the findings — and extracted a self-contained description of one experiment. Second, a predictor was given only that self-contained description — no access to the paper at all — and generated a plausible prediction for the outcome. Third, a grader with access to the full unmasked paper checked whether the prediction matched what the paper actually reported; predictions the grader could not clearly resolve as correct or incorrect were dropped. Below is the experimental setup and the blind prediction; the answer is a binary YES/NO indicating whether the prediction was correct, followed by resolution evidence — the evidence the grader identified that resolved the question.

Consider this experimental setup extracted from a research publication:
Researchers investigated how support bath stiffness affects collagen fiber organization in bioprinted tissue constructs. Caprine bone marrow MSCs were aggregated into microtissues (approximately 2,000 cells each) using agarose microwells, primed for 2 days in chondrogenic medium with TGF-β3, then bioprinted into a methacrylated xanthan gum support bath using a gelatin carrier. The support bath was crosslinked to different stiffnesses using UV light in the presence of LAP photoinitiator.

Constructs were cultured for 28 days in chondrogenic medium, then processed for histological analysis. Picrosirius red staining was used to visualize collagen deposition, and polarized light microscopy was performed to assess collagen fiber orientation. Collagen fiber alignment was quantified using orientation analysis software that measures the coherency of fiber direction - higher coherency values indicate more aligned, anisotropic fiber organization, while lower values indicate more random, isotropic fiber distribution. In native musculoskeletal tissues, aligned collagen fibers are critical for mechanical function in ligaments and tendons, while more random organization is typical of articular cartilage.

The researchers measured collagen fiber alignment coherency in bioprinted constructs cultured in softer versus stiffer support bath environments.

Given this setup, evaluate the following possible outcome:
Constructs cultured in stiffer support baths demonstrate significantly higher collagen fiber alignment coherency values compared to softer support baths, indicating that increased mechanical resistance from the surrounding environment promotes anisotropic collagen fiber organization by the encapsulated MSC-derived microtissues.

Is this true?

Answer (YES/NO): YES